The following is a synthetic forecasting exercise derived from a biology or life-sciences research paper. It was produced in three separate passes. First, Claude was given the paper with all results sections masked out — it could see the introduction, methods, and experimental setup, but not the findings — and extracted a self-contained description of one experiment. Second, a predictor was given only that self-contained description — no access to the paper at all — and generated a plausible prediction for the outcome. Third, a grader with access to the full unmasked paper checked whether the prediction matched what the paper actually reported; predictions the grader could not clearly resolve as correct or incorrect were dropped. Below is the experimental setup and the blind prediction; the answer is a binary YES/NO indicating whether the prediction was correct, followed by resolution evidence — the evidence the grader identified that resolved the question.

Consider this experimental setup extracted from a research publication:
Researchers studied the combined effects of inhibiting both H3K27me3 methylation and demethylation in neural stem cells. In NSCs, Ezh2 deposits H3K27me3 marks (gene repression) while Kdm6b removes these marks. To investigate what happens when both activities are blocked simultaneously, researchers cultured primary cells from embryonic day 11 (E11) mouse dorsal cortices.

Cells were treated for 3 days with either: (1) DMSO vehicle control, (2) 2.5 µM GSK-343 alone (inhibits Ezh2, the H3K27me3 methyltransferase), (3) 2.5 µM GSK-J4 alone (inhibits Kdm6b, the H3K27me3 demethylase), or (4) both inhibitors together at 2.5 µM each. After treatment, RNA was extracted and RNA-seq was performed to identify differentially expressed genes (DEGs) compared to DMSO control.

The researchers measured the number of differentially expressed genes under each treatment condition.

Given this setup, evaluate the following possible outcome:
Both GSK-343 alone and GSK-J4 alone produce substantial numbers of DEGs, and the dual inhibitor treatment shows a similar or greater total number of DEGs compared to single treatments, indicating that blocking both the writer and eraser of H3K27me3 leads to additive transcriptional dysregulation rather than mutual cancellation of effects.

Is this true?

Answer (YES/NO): NO